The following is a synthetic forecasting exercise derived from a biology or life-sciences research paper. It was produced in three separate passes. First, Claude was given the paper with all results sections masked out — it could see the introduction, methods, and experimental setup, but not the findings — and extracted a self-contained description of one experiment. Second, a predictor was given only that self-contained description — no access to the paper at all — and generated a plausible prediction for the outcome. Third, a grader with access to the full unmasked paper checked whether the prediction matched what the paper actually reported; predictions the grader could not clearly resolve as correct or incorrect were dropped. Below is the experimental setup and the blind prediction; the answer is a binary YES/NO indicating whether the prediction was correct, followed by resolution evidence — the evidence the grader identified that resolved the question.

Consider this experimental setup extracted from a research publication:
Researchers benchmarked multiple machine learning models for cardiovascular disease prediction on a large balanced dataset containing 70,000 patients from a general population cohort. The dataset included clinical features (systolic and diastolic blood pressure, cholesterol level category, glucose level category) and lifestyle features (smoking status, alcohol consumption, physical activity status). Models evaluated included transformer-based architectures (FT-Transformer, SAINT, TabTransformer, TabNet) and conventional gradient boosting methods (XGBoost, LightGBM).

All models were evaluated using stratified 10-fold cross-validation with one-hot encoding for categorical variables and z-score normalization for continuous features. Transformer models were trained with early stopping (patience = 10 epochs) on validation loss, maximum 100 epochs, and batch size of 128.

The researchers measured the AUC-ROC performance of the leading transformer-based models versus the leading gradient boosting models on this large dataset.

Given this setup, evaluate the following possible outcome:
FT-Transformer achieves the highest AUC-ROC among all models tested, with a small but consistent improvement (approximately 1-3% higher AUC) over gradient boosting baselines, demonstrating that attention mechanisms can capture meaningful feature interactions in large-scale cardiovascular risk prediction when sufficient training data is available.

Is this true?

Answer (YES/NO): NO